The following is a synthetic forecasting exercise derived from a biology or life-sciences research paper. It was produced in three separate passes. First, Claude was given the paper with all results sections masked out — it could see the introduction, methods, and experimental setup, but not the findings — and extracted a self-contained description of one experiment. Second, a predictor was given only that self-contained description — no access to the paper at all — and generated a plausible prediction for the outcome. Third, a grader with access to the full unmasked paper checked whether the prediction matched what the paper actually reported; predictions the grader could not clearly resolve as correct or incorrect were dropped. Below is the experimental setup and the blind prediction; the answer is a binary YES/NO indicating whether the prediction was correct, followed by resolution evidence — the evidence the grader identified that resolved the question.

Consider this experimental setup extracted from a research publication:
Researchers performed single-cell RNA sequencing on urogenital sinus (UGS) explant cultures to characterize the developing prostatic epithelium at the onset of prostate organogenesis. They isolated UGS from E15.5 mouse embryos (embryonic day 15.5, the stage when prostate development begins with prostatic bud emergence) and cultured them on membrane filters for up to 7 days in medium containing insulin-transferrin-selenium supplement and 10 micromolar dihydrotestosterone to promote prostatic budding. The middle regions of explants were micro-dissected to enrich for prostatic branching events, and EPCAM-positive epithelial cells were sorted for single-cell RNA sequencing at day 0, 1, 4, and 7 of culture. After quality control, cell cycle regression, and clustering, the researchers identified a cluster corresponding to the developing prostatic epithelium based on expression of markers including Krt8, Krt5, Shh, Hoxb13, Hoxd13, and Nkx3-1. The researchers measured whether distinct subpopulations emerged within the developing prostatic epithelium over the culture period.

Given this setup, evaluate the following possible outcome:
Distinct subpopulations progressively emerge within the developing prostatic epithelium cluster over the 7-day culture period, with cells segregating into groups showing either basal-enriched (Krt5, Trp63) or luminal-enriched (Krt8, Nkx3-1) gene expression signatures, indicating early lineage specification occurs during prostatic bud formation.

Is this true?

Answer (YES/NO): NO